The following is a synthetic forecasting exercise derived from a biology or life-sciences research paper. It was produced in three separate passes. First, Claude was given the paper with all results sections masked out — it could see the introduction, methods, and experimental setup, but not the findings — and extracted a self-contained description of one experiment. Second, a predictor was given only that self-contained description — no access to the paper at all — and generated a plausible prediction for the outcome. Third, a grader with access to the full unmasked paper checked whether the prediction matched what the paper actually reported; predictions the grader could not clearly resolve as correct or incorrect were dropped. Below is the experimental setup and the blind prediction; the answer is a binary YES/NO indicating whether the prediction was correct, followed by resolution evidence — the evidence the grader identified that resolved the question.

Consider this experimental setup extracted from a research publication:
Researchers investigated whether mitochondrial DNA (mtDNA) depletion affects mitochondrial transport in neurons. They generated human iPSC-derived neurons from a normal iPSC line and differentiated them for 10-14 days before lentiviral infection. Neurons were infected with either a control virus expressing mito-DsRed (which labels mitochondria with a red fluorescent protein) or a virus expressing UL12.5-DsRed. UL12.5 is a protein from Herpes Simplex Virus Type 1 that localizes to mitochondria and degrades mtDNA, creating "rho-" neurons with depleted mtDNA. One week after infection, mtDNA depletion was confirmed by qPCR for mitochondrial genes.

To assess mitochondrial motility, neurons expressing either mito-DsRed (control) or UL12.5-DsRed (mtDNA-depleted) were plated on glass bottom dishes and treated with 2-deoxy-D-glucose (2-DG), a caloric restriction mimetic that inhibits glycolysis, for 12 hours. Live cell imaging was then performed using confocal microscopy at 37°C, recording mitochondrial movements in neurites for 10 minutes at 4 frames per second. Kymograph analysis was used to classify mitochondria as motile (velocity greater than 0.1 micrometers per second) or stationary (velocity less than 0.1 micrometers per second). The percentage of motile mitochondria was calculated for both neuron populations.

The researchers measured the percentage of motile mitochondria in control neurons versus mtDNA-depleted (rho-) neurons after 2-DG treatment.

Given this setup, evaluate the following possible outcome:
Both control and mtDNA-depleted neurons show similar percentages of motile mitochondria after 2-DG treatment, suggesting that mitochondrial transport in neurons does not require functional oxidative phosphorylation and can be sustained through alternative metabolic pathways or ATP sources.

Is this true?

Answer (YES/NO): YES